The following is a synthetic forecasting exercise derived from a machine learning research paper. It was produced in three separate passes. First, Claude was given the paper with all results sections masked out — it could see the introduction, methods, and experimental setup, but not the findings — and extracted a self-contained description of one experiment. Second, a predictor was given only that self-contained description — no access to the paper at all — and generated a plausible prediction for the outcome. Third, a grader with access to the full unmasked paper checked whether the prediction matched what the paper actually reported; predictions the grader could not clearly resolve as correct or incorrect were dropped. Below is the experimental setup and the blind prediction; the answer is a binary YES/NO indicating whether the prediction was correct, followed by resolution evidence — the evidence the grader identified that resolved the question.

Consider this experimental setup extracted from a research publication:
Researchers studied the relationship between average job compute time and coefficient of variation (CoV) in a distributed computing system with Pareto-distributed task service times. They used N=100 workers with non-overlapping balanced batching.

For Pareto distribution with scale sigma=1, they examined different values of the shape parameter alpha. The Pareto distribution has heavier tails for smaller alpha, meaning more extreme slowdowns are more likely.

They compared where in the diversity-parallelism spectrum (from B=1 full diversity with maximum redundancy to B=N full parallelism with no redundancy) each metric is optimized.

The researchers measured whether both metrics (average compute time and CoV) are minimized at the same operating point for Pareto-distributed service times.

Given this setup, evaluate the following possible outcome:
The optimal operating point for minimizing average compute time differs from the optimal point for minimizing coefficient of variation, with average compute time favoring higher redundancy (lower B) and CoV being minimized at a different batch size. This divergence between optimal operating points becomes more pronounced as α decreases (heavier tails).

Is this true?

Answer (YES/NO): NO